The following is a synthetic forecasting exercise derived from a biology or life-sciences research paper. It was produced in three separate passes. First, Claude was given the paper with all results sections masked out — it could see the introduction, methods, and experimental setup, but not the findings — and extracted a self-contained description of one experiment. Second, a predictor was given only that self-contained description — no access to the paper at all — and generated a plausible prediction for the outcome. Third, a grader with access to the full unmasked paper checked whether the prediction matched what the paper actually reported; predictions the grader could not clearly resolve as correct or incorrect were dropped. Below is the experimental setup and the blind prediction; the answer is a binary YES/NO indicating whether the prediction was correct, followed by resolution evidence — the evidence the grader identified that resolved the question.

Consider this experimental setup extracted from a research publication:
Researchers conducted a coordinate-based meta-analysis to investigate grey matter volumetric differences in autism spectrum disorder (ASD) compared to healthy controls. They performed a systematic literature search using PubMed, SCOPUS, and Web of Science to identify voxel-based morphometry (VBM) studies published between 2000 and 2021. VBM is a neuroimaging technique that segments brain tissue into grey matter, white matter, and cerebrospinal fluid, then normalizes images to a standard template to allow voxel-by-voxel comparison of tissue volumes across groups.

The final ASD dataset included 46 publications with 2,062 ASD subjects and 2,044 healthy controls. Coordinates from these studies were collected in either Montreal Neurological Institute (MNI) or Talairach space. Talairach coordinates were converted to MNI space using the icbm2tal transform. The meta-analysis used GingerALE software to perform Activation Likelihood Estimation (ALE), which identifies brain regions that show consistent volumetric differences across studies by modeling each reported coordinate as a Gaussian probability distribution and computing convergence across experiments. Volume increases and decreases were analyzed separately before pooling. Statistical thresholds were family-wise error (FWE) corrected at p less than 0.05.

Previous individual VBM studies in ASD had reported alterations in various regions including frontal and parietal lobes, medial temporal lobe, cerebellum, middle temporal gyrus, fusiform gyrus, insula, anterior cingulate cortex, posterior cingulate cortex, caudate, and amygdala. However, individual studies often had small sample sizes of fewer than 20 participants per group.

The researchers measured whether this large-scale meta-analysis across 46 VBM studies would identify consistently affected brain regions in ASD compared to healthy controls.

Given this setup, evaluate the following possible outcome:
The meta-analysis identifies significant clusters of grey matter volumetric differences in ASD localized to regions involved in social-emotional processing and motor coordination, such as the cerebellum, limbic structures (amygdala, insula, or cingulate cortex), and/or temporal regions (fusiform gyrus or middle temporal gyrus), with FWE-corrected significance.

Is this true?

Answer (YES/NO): NO